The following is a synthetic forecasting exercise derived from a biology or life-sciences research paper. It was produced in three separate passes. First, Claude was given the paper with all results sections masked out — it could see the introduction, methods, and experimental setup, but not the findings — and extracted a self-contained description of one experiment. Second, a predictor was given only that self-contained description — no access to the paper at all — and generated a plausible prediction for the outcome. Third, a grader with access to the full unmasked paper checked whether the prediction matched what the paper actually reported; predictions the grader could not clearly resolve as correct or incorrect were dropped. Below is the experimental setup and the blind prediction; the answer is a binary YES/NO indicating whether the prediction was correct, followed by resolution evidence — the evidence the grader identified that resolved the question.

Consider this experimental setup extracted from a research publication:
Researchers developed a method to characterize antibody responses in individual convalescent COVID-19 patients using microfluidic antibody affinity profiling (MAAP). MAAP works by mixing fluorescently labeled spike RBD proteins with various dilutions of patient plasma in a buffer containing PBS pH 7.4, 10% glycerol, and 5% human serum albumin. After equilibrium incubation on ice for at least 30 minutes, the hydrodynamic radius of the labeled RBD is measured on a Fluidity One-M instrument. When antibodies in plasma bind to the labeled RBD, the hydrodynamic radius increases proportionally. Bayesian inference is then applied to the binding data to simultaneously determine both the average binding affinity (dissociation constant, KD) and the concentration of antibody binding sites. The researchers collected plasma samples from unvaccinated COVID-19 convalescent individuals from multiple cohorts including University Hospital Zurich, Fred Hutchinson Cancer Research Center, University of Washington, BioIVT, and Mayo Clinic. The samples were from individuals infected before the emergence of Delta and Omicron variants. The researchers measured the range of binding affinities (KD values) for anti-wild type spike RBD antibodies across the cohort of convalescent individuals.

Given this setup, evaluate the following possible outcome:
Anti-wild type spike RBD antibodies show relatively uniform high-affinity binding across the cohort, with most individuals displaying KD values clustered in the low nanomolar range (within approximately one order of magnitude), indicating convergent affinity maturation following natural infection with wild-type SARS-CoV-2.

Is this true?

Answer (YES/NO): NO